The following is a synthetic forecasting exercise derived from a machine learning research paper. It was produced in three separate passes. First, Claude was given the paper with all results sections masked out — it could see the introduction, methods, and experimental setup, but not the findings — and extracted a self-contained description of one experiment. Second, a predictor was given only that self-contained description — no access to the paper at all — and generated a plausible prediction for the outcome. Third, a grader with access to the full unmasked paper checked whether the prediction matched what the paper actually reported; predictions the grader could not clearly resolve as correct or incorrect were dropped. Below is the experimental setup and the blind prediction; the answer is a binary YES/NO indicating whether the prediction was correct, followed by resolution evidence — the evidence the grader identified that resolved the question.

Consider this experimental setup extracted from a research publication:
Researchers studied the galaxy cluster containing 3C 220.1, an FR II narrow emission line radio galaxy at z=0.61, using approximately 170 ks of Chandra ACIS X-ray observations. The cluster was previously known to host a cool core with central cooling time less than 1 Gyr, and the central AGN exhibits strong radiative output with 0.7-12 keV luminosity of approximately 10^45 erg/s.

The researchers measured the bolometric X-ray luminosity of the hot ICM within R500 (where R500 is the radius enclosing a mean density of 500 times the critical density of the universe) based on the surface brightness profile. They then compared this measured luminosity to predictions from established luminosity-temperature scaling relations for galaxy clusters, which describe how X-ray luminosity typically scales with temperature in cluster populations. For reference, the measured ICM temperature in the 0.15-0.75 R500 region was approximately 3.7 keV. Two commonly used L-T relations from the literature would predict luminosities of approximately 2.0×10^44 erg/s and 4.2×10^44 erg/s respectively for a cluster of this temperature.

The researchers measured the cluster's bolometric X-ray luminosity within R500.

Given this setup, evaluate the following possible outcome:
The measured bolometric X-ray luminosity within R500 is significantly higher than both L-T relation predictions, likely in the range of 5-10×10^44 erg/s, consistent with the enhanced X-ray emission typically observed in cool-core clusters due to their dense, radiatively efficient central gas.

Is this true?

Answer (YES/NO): NO